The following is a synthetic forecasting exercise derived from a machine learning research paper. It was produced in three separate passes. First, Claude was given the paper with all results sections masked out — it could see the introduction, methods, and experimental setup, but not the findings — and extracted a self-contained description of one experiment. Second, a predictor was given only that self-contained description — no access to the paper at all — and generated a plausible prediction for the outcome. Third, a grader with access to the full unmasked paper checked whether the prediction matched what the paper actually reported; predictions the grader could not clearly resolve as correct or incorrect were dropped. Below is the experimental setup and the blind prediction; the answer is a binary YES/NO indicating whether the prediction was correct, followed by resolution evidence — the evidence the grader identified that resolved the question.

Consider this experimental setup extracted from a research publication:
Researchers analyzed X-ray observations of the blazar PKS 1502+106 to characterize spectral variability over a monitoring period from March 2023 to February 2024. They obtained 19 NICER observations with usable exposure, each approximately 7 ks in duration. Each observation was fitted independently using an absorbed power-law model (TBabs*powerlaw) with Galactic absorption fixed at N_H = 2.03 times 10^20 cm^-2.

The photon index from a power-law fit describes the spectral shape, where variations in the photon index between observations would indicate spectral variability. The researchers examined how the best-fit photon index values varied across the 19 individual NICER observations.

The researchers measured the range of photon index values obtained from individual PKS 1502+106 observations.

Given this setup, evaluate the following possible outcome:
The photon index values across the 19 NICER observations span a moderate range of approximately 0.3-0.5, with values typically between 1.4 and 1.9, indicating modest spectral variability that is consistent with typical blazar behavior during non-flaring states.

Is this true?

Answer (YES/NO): NO